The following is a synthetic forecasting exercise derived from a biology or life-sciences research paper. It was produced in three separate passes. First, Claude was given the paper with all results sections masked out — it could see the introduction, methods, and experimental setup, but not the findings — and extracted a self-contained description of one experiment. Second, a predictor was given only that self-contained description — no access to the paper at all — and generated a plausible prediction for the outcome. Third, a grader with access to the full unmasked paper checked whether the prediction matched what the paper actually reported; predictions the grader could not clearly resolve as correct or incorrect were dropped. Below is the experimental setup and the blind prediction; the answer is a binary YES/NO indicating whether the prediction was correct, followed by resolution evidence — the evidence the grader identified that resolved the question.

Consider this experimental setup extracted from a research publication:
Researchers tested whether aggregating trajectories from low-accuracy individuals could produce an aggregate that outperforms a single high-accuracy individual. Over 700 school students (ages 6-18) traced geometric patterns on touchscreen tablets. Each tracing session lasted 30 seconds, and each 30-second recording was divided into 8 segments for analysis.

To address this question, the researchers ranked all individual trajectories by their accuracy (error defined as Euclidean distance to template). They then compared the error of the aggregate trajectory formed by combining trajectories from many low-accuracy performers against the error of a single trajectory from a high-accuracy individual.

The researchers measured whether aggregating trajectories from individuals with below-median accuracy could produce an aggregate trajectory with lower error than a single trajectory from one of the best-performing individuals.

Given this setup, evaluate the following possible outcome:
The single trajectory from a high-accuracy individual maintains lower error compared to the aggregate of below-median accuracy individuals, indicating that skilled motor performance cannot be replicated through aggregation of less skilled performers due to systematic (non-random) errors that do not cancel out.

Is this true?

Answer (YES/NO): NO